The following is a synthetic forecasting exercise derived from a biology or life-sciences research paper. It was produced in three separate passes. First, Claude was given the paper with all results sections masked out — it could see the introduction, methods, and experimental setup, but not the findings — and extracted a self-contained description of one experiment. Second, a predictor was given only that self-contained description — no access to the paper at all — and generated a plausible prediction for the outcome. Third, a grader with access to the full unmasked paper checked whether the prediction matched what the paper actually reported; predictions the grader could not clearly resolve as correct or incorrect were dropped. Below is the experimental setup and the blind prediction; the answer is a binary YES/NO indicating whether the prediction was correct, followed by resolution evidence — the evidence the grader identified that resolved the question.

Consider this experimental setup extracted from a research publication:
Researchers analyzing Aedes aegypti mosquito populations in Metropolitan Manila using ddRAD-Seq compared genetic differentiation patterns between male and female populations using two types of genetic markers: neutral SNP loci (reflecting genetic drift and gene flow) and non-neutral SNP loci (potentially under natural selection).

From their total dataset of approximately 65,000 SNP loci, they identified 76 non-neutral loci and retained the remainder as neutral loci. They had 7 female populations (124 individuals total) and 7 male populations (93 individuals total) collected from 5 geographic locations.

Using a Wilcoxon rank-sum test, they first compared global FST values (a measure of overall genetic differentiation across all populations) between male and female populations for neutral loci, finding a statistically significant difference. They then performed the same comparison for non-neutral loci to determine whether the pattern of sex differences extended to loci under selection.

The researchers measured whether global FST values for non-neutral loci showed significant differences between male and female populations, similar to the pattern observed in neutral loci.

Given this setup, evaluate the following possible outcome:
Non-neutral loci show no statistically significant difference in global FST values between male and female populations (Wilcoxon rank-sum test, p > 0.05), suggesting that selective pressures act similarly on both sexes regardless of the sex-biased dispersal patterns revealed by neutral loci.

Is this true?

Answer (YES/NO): YES